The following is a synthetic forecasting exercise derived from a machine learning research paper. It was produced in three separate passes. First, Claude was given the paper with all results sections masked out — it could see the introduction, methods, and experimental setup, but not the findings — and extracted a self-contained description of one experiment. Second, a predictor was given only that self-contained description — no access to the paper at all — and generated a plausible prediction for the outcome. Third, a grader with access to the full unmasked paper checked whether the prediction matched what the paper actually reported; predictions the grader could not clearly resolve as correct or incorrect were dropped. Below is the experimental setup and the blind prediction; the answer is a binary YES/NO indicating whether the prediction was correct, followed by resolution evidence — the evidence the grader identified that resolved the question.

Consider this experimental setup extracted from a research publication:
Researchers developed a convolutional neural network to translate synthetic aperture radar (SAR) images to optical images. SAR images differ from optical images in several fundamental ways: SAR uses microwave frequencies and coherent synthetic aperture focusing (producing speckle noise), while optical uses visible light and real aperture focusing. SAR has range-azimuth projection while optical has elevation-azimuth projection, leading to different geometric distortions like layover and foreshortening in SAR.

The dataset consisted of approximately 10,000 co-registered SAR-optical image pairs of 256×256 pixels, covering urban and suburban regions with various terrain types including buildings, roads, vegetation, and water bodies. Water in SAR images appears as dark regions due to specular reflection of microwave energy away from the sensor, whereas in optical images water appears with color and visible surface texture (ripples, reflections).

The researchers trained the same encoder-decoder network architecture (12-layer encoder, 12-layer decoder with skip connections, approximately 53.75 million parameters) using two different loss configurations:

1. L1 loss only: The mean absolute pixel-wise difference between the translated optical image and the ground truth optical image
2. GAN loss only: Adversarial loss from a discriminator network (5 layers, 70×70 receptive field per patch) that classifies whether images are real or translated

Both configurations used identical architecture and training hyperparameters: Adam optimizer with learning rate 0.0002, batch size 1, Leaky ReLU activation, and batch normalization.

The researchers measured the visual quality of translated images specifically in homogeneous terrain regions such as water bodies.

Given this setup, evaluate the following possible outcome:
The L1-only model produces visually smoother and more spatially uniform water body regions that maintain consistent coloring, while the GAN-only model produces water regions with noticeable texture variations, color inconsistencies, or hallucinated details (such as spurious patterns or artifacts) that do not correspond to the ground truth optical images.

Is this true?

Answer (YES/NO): YES